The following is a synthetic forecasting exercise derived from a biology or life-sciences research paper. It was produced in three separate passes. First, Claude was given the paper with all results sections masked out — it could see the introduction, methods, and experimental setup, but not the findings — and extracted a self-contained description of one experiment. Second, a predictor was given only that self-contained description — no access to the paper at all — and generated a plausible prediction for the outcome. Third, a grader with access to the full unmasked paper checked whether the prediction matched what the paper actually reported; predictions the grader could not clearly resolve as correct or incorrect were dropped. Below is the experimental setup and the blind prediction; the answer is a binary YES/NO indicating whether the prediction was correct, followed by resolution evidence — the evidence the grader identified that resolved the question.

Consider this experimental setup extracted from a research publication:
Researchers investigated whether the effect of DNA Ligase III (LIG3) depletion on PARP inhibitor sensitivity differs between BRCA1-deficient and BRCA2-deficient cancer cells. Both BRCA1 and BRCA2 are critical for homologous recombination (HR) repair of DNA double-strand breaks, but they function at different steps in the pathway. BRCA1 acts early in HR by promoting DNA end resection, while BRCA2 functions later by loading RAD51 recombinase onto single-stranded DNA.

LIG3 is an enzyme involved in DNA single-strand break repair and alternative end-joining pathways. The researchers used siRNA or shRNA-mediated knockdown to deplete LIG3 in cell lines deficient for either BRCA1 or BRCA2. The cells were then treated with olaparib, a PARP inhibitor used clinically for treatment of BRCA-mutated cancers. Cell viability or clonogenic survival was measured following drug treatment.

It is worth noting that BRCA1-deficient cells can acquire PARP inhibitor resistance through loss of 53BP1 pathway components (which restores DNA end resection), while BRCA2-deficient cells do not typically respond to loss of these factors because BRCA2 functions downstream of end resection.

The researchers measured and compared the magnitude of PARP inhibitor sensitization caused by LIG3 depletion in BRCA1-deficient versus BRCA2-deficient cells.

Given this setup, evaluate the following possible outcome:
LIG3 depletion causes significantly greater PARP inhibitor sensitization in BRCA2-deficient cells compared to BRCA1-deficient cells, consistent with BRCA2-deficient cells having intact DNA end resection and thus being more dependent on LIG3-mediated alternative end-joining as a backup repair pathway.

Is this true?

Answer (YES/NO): NO